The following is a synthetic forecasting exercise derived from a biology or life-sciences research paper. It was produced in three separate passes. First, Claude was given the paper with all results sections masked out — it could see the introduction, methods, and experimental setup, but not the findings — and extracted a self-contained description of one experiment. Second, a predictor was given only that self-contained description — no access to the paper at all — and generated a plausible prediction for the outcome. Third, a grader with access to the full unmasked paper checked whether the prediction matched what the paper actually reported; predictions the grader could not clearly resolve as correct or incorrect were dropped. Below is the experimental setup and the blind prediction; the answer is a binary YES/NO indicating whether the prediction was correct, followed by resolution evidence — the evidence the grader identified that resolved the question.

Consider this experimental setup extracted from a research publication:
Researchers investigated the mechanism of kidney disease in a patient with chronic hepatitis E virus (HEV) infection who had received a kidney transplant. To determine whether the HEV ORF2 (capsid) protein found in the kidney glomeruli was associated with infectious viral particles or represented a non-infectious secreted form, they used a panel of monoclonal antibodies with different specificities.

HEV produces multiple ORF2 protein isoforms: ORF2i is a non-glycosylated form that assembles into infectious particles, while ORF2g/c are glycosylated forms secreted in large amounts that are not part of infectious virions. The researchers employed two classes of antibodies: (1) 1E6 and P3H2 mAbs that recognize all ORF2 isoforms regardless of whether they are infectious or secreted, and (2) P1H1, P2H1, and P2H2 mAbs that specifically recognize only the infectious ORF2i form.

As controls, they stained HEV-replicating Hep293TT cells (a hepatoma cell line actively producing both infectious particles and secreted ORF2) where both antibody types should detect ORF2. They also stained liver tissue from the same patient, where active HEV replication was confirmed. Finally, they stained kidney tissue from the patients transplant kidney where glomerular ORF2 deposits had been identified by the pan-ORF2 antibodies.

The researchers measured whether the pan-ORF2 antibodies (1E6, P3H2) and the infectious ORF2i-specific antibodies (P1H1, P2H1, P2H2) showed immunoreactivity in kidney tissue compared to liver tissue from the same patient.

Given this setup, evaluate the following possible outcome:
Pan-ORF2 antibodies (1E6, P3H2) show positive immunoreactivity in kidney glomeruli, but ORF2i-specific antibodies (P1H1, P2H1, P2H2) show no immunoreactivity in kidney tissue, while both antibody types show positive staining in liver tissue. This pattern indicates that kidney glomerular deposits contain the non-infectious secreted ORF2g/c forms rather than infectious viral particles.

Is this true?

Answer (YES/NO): YES